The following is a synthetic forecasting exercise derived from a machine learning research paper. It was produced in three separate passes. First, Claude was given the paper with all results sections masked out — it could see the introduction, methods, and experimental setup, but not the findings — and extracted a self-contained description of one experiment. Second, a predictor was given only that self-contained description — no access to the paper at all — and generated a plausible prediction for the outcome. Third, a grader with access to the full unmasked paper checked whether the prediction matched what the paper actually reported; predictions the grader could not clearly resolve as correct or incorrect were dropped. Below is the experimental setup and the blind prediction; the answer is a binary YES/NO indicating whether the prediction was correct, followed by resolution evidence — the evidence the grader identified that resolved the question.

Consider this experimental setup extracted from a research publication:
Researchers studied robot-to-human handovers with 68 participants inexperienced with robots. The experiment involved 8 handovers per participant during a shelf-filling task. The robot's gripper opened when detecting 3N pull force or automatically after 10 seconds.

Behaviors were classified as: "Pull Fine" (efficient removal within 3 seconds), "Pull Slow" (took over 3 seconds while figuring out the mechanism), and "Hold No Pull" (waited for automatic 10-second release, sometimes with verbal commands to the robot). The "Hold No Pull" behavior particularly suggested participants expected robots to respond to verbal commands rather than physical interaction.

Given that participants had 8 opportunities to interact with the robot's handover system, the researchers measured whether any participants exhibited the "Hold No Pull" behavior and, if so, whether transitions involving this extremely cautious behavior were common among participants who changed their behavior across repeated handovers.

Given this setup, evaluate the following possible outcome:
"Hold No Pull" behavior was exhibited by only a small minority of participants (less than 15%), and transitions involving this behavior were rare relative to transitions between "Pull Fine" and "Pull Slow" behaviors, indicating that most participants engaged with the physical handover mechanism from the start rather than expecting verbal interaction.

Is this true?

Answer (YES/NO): NO